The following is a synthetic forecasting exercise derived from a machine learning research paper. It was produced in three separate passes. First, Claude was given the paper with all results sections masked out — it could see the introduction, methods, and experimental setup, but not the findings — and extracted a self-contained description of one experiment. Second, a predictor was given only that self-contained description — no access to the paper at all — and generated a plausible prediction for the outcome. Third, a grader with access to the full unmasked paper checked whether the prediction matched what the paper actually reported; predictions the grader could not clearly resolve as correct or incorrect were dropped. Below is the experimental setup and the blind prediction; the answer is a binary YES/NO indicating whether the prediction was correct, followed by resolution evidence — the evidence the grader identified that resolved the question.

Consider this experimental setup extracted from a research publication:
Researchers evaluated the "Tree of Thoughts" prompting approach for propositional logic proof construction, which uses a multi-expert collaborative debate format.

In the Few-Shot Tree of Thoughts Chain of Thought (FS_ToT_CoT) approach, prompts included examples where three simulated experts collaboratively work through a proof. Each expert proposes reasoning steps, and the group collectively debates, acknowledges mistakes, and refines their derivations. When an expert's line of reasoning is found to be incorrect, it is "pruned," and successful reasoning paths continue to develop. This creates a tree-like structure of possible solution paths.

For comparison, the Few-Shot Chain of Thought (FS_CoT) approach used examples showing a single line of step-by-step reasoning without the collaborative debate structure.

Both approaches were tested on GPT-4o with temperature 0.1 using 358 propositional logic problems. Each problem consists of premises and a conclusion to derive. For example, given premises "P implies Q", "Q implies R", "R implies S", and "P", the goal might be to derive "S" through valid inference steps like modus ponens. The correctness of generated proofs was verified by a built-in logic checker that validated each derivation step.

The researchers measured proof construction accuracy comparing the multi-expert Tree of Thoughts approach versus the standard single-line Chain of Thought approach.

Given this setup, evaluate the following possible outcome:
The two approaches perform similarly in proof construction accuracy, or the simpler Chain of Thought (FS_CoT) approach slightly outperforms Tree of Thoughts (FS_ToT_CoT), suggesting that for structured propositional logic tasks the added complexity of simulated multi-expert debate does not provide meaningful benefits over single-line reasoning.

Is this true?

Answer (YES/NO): YES